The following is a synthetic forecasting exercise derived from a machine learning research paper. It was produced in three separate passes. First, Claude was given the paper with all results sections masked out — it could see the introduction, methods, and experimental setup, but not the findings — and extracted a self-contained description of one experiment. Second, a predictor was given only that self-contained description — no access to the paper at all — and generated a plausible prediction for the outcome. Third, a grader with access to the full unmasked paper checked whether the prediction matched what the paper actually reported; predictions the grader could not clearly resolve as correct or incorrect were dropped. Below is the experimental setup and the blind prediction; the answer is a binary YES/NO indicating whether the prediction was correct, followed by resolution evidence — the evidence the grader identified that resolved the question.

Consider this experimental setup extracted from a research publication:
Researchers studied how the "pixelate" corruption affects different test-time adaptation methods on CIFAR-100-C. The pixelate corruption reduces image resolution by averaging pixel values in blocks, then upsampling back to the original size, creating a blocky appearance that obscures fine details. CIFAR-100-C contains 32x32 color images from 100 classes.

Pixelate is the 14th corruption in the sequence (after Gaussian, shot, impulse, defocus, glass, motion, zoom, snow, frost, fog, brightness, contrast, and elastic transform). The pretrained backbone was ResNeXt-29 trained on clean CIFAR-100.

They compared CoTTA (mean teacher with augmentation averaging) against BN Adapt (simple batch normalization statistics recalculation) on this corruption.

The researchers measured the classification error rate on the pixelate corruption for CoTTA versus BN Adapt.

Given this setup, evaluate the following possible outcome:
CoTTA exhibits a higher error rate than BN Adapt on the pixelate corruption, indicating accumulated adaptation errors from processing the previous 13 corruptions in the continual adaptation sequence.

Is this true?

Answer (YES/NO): NO